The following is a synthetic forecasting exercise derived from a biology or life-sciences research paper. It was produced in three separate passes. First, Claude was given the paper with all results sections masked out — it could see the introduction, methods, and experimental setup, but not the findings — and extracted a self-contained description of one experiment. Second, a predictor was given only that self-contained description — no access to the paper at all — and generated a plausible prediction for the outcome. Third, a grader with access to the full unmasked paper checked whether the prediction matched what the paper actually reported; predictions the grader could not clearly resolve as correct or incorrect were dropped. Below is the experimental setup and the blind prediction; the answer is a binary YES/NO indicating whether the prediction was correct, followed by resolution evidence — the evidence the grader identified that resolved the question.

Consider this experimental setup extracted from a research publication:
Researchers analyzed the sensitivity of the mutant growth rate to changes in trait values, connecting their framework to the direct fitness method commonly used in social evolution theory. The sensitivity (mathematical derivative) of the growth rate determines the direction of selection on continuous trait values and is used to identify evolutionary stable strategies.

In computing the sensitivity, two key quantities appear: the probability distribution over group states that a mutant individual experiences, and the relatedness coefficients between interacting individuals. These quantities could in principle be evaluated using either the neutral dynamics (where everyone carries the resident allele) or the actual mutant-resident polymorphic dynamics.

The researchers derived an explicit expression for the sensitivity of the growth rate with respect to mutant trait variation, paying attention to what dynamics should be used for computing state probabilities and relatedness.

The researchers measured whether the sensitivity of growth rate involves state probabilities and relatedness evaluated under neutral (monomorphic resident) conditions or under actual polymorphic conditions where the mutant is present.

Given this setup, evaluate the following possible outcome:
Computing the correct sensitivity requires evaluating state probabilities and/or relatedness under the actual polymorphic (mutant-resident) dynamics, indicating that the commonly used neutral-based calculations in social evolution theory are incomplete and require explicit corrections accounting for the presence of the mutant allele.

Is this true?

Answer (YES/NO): NO